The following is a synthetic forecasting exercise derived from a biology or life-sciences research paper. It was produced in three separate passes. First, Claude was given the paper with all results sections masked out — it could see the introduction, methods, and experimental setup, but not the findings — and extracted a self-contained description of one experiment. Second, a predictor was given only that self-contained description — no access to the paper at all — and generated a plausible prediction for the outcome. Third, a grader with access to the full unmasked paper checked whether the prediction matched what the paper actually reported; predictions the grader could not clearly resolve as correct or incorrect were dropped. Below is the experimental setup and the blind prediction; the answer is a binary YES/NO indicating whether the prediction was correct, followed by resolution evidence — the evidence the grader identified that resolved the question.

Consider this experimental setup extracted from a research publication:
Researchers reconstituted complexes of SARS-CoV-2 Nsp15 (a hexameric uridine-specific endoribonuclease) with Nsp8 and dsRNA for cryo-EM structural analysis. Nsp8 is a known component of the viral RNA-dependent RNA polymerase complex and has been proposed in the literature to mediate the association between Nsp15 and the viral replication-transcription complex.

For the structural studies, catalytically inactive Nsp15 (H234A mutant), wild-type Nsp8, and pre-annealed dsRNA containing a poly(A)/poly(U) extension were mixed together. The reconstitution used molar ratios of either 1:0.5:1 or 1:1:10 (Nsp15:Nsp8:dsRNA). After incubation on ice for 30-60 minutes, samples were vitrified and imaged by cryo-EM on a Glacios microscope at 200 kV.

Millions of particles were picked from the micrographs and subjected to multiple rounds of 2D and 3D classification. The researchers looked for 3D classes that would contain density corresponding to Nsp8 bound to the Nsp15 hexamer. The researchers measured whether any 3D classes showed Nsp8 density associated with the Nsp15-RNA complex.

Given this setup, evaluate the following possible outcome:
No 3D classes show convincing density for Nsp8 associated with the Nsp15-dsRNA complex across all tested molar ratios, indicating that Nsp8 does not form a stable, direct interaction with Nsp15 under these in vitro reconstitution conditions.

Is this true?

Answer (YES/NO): YES